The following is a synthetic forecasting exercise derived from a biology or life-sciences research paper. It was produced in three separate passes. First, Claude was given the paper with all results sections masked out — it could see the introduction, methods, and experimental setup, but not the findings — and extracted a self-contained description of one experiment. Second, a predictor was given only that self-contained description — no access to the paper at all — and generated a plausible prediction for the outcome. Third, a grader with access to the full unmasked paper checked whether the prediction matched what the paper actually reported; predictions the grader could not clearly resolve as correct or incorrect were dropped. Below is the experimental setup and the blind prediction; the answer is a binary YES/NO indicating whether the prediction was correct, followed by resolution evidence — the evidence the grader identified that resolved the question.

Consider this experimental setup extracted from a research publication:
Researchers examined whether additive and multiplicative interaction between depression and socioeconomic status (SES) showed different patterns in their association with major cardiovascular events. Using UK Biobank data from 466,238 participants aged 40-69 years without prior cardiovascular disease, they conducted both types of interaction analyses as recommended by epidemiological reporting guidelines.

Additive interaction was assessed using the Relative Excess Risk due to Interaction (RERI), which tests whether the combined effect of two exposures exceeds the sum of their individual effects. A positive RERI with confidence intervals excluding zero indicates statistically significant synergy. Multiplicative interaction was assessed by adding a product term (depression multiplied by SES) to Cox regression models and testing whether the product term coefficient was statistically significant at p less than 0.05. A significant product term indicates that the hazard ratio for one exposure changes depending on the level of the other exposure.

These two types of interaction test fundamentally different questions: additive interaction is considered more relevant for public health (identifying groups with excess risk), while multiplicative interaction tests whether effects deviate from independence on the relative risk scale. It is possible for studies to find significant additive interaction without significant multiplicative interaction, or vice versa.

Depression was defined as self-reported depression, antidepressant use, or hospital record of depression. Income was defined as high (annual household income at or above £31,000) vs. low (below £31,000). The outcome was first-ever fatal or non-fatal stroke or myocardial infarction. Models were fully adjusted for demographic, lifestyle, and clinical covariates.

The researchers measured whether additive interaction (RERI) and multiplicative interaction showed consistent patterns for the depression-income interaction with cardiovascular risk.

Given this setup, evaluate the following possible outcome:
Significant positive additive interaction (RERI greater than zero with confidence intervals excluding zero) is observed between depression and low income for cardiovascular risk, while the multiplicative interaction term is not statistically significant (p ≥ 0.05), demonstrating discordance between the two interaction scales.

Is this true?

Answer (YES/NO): NO